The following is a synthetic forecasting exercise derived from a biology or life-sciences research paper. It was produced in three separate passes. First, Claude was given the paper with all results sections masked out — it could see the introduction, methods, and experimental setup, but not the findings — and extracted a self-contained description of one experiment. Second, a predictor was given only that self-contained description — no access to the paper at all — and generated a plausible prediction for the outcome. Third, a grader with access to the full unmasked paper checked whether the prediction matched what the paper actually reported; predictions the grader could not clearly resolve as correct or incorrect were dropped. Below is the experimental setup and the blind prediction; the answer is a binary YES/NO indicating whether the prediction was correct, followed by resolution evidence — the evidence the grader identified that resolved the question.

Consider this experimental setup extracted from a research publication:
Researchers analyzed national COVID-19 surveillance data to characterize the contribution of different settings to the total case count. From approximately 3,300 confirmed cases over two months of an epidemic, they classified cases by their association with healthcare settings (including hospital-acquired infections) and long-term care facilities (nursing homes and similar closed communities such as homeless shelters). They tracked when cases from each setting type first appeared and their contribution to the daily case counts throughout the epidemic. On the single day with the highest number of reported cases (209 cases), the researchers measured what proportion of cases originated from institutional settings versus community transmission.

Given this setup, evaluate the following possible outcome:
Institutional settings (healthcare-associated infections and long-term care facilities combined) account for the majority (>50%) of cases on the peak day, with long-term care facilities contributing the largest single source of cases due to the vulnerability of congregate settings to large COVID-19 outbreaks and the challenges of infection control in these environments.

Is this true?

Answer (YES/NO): YES